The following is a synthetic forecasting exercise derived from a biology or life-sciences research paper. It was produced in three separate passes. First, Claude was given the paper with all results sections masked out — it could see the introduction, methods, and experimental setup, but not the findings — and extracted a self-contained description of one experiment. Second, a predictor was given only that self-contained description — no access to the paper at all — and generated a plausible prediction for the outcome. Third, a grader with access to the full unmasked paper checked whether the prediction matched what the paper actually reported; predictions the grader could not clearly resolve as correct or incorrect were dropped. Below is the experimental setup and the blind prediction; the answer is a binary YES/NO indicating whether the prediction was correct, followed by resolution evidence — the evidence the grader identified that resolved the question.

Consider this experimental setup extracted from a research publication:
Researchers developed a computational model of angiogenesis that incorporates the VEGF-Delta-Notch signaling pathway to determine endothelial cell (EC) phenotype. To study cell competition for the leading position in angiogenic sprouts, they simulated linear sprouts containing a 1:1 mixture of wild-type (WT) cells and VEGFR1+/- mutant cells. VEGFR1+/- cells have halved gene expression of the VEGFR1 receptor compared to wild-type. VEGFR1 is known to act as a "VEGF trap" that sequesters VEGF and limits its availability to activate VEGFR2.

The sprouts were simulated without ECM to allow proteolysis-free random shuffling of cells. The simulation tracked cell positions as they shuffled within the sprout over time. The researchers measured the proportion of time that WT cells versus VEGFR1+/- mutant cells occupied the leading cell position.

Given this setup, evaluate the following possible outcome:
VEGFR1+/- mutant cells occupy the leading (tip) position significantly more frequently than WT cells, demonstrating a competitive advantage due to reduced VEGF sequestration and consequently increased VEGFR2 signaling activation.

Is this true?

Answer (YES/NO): YES